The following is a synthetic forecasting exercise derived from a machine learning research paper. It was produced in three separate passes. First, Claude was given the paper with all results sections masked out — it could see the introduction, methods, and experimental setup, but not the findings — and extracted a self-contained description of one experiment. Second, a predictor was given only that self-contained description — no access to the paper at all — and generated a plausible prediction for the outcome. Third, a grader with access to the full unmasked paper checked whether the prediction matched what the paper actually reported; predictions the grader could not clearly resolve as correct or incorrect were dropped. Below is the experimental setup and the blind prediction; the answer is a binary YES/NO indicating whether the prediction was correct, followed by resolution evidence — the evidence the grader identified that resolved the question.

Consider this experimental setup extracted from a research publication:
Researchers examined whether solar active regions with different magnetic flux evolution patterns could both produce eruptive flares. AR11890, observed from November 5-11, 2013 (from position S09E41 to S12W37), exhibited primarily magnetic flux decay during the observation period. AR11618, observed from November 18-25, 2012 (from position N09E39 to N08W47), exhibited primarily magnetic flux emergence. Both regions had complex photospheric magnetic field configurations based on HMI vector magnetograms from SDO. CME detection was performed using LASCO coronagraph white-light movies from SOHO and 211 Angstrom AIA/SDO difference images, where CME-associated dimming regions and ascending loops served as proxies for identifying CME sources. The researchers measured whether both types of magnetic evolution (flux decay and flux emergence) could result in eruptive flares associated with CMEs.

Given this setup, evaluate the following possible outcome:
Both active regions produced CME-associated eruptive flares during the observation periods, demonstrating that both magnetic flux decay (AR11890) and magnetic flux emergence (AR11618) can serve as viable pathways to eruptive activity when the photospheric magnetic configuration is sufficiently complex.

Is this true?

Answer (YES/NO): YES